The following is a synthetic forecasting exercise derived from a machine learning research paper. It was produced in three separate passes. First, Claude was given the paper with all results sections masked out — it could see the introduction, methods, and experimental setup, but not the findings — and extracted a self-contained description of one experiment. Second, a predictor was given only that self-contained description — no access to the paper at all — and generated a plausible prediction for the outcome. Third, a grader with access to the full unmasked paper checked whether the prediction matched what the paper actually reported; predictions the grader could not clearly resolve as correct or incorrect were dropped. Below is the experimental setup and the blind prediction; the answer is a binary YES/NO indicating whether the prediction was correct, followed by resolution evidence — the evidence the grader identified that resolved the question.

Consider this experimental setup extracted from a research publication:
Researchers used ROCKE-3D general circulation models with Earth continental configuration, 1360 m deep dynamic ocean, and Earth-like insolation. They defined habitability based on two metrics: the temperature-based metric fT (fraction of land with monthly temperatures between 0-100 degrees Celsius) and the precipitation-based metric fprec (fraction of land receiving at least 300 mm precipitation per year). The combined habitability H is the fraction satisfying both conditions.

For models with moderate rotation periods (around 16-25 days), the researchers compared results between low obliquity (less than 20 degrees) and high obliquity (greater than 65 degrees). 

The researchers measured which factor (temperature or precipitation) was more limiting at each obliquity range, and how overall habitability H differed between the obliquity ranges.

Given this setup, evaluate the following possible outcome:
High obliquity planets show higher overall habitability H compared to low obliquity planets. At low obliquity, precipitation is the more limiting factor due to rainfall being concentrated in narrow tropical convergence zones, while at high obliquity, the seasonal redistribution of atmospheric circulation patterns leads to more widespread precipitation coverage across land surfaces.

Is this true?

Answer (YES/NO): NO